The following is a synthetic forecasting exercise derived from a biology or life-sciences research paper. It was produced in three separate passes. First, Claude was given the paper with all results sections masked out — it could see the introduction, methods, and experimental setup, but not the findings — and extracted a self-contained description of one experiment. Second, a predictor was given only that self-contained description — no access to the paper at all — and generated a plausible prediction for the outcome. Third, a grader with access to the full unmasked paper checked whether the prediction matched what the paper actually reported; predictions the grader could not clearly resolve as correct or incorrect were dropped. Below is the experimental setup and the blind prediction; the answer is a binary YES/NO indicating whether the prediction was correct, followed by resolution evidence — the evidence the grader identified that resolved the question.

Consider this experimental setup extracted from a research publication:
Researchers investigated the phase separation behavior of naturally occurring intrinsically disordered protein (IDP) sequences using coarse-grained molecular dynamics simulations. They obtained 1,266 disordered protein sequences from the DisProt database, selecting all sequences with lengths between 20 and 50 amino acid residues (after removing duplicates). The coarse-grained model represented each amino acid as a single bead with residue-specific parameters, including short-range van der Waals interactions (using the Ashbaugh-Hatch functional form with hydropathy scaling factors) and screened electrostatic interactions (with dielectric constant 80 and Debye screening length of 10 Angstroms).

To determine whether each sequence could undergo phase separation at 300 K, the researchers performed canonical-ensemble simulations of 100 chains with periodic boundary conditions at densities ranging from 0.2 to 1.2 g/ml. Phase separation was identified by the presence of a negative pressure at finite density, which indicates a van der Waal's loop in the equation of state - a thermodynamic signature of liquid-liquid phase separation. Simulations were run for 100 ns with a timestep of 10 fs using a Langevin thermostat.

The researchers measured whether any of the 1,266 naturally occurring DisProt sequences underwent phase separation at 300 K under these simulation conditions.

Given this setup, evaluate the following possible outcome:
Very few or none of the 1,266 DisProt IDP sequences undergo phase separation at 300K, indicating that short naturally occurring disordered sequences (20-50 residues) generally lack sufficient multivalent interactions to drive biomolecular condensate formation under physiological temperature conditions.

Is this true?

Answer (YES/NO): YES